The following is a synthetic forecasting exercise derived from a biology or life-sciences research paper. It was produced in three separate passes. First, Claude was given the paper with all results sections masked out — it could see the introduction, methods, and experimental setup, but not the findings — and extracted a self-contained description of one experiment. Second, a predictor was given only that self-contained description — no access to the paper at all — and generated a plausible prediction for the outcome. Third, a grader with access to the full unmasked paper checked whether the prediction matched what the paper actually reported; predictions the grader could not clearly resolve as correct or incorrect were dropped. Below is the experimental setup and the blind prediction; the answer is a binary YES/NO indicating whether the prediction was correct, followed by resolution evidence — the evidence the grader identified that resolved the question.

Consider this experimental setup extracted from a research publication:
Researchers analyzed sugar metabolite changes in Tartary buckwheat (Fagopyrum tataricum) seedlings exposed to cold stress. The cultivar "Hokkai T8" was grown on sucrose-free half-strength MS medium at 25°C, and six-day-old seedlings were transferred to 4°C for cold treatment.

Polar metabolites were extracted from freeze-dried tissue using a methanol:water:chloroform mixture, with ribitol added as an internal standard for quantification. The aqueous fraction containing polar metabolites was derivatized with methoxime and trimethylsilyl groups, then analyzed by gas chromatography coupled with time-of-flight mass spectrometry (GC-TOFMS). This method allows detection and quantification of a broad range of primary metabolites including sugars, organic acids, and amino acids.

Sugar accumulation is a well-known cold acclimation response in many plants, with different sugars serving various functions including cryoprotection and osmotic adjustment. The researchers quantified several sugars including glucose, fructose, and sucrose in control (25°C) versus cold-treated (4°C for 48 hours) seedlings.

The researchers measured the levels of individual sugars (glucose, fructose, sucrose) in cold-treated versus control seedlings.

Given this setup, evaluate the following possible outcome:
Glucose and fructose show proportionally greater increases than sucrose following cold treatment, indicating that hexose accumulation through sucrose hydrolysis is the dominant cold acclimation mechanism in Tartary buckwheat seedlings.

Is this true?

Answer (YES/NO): NO